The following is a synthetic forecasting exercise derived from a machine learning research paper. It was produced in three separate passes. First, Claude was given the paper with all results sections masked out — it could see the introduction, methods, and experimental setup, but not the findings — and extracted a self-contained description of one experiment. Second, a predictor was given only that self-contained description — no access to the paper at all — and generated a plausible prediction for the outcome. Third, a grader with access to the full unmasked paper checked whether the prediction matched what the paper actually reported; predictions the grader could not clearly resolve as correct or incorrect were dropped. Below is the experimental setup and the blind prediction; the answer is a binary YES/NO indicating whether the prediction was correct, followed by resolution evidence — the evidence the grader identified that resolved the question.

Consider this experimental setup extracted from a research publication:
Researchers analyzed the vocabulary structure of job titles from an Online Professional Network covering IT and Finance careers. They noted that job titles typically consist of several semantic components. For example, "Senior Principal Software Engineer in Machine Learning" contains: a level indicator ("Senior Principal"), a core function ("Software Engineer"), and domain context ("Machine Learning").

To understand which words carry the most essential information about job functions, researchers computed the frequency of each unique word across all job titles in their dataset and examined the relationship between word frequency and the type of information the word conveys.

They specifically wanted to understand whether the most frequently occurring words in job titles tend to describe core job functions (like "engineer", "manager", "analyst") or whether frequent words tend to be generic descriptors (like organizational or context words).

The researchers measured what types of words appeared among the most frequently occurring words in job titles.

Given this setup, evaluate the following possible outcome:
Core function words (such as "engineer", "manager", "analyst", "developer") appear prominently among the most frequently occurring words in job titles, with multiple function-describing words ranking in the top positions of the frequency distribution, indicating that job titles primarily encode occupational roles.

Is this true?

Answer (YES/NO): YES